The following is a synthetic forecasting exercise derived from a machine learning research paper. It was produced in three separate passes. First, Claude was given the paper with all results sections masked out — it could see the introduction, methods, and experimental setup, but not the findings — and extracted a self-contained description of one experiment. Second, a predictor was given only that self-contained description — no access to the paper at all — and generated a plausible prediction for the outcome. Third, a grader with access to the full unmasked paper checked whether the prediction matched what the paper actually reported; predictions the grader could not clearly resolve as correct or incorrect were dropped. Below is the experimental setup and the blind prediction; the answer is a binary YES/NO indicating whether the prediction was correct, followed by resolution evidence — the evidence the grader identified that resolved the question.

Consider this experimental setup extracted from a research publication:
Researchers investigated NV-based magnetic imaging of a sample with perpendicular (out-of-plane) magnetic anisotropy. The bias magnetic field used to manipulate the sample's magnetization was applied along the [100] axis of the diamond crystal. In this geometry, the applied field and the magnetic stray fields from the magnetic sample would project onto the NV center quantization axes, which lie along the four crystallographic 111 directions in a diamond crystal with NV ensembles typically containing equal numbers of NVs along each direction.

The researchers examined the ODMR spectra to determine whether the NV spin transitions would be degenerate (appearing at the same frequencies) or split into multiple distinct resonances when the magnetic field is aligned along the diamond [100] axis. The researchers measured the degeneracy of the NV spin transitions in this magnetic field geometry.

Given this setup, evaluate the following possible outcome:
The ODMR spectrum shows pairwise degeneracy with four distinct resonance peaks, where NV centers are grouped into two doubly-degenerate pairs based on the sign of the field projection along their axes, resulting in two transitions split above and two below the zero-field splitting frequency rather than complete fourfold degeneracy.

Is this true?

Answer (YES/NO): NO